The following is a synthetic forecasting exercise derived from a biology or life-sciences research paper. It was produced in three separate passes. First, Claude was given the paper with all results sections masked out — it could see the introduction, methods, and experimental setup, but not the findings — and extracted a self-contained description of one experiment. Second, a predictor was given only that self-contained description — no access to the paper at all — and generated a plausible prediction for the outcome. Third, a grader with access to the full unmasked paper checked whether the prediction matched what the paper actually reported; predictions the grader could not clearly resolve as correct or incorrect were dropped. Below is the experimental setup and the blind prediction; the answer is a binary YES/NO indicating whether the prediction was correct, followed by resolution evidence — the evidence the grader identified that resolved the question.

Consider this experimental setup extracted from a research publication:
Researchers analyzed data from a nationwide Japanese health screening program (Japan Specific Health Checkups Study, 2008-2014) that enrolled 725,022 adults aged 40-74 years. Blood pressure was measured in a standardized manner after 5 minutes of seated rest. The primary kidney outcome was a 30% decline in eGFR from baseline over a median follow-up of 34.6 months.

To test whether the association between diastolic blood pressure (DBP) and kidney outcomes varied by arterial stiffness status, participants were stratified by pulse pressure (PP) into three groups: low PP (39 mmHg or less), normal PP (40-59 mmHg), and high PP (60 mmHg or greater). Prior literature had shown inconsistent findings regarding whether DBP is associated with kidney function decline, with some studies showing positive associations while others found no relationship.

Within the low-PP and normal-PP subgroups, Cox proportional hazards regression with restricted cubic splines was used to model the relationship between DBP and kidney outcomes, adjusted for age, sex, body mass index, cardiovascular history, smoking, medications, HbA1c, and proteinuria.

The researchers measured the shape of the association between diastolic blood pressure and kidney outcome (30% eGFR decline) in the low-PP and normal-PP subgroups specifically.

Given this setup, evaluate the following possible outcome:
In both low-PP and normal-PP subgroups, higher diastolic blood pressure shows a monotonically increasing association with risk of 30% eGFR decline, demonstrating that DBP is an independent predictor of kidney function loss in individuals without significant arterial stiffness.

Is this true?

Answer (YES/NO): YES